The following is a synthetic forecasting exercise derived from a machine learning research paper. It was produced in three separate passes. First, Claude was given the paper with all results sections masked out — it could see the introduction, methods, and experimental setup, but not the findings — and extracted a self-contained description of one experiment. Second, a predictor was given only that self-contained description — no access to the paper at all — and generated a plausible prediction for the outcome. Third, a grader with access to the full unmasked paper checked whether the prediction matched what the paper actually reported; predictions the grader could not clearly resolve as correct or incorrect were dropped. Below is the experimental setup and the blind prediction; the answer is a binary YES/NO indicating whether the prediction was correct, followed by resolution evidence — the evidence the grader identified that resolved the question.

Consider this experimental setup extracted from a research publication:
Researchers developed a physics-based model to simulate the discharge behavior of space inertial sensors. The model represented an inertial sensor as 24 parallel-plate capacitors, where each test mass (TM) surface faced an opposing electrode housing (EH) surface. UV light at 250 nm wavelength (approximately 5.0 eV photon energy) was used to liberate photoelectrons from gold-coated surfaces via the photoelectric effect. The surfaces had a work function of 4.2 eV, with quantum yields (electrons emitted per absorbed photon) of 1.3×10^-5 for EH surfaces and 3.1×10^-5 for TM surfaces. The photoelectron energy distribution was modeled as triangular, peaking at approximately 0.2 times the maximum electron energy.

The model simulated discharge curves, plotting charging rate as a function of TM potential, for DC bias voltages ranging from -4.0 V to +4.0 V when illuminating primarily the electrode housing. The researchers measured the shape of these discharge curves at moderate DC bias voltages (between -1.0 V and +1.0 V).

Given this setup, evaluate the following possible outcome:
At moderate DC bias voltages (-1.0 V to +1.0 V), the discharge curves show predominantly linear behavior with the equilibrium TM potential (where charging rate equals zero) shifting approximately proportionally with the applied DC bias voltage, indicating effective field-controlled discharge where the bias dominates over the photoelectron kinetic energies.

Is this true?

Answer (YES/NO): NO